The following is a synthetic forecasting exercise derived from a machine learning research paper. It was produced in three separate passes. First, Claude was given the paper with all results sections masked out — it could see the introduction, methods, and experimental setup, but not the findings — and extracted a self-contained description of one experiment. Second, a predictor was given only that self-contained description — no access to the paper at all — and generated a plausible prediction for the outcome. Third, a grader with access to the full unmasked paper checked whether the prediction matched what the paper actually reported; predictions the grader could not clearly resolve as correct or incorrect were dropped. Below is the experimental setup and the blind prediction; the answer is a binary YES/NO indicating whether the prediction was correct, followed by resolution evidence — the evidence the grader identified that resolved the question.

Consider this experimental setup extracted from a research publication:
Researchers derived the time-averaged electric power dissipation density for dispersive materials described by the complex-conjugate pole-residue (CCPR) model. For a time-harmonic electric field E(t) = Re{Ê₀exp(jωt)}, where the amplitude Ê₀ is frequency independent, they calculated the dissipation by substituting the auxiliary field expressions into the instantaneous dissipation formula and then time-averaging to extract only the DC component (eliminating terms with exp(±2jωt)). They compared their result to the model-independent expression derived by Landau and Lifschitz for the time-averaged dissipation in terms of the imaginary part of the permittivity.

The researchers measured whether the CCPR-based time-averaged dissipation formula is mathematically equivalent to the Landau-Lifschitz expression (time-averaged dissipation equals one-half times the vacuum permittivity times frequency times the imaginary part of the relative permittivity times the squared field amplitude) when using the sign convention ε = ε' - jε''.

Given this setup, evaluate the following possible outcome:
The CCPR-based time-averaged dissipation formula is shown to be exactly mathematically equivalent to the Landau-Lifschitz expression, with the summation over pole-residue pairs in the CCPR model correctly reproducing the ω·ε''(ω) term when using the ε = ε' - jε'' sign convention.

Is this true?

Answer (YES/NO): YES